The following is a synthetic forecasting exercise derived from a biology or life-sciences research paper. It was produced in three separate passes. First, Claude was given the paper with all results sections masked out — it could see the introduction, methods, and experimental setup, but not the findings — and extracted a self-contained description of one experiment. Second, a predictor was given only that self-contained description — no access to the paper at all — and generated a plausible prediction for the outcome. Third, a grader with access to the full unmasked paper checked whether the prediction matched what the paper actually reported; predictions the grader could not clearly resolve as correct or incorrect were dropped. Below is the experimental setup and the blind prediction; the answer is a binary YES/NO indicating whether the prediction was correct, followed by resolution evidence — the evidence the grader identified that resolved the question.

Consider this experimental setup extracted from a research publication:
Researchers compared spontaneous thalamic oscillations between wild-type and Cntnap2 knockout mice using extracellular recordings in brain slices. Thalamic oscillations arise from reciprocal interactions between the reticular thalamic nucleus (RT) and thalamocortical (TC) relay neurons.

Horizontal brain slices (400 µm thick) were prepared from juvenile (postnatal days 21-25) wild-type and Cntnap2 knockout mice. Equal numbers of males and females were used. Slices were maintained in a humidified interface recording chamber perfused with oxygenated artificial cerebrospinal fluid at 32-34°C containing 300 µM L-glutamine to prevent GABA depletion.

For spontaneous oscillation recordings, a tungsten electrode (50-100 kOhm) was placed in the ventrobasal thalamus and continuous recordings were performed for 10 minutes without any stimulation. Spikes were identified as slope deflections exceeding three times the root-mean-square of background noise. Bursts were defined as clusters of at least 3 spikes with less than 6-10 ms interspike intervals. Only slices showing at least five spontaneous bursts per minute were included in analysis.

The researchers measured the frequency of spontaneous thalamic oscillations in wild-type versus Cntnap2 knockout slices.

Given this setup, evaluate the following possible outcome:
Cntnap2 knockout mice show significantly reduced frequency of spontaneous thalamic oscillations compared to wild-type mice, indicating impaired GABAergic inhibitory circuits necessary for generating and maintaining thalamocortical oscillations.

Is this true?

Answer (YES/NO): NO